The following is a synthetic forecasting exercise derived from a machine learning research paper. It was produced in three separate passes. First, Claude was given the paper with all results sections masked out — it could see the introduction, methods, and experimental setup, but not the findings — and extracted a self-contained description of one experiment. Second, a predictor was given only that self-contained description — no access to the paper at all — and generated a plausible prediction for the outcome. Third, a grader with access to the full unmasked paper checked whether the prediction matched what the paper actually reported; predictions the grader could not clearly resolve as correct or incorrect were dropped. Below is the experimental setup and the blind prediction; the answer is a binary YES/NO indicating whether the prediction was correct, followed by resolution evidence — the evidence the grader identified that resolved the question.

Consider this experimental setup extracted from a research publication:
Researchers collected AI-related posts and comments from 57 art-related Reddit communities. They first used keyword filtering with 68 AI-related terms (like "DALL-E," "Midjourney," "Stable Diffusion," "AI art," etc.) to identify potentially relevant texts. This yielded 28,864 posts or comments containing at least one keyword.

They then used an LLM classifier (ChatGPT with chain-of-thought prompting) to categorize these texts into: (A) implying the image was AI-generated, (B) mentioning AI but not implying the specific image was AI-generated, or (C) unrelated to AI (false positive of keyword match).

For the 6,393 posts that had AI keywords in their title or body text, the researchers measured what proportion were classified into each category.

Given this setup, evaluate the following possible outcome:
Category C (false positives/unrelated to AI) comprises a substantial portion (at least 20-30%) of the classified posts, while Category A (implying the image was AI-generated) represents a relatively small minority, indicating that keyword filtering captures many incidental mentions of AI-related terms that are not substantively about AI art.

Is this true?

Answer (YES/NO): NO